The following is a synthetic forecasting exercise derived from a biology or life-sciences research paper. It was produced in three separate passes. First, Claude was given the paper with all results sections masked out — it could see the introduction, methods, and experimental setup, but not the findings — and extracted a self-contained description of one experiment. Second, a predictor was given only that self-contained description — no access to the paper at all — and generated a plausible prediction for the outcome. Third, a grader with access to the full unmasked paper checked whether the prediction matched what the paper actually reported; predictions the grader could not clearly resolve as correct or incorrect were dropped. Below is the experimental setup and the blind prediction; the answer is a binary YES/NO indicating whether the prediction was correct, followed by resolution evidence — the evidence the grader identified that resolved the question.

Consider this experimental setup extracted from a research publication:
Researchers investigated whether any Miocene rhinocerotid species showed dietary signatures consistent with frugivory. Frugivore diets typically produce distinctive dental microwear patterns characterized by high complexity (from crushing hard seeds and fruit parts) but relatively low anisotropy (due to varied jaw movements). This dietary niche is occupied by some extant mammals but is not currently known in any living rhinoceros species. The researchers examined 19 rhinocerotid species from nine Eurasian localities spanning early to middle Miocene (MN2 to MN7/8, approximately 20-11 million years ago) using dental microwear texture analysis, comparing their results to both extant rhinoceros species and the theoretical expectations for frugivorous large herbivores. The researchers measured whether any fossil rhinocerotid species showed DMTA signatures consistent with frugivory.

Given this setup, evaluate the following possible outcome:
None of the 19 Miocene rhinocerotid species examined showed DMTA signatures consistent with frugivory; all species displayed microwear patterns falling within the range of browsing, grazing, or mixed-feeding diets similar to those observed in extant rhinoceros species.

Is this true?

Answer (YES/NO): NO